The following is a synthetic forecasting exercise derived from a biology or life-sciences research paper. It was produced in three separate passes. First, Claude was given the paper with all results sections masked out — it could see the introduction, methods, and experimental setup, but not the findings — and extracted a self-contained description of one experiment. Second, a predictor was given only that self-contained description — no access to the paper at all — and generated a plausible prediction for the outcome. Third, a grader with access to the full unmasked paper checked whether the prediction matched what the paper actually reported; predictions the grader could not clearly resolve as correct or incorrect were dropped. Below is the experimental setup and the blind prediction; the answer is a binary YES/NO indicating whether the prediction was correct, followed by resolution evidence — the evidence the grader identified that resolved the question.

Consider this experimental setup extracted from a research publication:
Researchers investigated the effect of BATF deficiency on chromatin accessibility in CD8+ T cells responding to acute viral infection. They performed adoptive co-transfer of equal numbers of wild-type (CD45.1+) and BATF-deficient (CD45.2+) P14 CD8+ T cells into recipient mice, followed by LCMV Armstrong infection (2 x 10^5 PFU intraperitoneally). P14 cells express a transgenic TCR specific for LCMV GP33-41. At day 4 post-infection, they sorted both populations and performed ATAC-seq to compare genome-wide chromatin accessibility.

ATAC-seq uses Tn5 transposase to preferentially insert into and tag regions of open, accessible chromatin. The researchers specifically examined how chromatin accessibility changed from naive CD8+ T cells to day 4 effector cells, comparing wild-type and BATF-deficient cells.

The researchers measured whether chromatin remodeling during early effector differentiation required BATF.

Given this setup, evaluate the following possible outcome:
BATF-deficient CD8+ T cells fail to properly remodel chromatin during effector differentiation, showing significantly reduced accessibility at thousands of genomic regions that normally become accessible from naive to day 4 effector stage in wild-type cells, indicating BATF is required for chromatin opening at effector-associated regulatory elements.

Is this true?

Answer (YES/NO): YES